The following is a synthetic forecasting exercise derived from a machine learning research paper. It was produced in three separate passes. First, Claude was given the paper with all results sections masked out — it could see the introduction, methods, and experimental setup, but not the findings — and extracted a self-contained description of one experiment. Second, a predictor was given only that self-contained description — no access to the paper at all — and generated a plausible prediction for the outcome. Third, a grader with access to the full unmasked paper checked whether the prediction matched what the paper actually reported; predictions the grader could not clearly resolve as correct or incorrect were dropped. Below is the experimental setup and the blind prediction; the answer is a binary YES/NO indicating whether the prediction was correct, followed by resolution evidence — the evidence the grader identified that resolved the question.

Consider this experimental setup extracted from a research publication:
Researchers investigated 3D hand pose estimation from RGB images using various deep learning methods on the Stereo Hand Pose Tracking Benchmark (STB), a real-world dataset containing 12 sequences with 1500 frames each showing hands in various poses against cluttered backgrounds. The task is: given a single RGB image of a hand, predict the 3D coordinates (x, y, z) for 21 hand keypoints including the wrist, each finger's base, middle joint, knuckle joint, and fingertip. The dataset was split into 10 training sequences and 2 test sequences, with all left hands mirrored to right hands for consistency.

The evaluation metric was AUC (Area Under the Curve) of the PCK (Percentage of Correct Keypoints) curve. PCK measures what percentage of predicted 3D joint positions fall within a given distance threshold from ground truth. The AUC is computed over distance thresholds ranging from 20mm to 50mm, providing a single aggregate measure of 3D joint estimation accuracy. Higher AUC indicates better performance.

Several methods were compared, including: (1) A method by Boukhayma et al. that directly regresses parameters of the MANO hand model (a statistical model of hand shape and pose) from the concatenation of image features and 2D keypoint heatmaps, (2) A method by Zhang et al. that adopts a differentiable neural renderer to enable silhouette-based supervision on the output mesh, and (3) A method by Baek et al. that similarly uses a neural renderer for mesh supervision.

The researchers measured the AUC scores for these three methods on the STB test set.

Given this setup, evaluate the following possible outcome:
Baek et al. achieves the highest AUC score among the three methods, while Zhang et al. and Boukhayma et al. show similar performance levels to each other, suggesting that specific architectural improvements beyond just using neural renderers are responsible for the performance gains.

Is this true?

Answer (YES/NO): NO